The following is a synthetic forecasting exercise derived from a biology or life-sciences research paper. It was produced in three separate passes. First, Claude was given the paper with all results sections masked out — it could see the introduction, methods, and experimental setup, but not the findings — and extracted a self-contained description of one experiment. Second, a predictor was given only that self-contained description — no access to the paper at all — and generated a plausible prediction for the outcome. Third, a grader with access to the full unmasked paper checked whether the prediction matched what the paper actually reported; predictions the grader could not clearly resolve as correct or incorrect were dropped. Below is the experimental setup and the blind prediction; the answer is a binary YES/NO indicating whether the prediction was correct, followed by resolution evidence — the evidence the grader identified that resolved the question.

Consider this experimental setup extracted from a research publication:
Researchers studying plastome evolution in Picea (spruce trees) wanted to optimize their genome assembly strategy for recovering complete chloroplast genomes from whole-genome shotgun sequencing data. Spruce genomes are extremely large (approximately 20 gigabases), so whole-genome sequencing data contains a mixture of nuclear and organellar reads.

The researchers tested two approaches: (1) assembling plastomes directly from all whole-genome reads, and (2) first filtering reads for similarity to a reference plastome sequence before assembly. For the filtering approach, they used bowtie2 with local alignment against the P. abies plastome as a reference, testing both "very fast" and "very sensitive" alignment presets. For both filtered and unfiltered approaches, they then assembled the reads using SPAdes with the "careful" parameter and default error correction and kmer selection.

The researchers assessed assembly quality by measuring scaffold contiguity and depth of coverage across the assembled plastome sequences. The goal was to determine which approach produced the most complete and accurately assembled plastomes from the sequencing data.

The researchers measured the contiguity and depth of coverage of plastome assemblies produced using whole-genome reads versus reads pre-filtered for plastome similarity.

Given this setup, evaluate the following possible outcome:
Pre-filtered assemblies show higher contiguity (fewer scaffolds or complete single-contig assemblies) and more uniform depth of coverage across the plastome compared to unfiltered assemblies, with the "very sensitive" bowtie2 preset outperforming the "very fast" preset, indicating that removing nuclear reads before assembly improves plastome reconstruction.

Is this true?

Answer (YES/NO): NO